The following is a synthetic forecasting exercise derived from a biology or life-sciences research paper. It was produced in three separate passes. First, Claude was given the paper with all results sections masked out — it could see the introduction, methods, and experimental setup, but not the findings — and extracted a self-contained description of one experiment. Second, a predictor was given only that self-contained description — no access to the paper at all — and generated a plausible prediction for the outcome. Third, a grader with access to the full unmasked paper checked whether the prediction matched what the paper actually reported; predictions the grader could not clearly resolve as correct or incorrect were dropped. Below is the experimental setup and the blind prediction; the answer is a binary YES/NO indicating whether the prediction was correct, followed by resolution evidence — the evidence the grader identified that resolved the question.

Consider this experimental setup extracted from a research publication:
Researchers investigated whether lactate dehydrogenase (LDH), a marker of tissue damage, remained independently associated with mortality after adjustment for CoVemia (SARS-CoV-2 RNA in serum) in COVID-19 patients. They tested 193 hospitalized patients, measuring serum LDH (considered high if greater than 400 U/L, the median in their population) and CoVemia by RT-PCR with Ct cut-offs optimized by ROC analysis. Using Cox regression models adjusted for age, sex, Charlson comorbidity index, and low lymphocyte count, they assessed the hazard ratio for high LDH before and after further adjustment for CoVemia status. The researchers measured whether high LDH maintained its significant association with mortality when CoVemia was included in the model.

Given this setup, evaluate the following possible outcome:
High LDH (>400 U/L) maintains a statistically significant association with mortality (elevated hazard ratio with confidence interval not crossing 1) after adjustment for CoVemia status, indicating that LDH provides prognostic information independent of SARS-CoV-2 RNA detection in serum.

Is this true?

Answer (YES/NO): YES